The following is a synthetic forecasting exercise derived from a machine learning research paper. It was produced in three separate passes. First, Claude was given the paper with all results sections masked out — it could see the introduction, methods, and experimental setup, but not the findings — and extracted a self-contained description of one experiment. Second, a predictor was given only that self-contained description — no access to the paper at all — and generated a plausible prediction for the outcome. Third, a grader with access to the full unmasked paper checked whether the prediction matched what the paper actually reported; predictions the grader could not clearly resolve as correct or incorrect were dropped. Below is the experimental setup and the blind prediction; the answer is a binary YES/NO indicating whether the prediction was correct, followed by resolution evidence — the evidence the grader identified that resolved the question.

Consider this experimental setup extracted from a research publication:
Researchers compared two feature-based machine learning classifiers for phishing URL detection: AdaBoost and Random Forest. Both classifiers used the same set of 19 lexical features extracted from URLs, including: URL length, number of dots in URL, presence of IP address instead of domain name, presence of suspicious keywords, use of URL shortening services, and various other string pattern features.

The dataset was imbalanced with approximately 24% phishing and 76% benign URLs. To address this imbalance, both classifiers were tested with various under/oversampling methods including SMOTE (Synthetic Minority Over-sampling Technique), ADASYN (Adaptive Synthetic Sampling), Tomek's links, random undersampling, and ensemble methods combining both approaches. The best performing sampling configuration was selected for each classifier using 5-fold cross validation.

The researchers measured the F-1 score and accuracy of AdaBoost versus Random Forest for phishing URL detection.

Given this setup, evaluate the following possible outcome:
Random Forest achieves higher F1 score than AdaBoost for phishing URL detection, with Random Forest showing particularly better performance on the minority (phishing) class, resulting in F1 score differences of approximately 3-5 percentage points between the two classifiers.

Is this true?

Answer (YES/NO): NO